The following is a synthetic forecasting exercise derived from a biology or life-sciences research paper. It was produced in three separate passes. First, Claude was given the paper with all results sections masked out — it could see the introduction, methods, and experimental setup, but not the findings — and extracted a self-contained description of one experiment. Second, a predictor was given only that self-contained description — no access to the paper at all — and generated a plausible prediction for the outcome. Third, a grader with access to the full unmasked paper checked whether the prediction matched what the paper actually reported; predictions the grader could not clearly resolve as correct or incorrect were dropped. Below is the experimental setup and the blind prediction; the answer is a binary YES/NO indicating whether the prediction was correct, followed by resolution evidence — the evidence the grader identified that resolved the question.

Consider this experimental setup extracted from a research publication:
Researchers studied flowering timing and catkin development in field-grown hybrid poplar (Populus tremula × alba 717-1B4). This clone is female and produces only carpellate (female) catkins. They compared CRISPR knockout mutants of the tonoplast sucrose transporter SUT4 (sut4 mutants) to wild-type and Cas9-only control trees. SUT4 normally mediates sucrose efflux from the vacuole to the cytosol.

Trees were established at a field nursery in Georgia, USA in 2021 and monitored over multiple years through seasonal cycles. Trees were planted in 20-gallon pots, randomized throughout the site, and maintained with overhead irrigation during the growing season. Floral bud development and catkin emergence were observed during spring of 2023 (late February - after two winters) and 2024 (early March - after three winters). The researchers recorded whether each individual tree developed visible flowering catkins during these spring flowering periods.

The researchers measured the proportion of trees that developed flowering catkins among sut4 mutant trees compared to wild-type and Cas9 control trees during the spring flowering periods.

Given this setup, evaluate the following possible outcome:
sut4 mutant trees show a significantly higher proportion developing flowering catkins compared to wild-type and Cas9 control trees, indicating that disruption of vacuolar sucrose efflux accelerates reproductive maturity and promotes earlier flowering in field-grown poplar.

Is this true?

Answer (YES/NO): NO